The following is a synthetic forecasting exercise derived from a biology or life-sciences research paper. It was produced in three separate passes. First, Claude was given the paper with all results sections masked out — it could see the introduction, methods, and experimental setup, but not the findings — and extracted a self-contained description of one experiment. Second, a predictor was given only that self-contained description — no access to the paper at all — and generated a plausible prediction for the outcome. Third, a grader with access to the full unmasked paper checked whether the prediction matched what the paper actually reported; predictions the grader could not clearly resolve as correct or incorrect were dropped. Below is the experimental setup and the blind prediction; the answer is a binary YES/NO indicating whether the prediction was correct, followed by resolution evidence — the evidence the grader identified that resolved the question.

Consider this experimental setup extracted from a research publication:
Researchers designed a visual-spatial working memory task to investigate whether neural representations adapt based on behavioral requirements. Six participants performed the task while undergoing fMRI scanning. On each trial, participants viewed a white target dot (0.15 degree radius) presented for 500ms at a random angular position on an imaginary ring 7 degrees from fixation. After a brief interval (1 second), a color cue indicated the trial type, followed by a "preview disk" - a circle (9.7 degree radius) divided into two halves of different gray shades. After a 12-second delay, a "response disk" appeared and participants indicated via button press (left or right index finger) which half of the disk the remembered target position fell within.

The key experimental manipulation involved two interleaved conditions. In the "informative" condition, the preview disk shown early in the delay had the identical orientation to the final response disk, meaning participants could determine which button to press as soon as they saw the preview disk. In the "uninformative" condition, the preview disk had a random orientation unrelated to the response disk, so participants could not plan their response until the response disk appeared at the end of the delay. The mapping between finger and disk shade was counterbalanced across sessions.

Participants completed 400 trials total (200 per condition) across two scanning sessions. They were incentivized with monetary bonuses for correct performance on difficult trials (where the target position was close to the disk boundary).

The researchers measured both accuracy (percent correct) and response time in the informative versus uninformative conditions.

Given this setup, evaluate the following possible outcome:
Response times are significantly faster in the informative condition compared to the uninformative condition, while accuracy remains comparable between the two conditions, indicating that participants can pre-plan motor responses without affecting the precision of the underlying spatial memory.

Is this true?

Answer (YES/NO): NO